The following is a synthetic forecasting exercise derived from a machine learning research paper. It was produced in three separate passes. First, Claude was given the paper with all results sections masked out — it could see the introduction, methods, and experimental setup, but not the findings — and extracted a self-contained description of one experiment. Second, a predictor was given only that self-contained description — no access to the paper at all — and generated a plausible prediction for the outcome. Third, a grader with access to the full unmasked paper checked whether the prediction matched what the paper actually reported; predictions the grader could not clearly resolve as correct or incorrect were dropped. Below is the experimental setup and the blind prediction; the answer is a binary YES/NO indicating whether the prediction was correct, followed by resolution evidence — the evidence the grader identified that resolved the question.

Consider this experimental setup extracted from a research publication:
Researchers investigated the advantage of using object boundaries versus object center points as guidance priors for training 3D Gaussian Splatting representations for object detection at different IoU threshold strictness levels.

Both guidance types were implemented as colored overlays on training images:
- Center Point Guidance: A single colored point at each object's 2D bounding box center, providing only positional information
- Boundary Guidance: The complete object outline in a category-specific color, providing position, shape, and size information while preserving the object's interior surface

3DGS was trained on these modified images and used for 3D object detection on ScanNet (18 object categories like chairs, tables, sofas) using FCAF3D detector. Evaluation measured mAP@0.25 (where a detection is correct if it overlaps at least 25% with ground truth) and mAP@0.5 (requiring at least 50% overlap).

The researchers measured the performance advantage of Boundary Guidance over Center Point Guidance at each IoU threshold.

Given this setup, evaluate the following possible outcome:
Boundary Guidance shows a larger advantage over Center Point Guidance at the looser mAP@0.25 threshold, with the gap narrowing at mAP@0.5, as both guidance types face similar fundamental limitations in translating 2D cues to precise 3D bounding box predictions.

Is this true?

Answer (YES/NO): NO